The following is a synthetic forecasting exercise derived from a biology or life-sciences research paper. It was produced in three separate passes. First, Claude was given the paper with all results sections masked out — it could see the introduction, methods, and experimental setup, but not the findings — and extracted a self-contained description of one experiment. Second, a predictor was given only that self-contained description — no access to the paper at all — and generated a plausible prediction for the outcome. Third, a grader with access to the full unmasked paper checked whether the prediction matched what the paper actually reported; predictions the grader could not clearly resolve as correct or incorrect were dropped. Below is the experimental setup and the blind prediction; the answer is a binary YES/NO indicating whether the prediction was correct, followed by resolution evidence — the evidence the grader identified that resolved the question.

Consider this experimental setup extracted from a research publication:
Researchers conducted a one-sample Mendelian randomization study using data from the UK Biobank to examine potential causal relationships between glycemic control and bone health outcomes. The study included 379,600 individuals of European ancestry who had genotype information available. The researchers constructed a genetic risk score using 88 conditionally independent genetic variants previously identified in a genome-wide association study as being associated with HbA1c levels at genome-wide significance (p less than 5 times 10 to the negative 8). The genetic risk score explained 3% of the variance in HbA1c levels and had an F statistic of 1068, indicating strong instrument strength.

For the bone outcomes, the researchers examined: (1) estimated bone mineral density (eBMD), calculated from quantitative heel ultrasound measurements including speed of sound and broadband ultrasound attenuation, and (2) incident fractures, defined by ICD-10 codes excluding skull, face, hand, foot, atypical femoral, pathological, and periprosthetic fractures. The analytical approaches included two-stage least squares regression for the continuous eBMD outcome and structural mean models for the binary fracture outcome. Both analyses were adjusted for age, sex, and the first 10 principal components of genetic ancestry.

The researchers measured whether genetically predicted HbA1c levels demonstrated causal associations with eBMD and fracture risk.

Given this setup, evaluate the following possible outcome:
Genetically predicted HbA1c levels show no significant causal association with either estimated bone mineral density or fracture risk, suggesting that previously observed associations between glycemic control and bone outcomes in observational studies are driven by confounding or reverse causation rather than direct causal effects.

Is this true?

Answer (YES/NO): NO